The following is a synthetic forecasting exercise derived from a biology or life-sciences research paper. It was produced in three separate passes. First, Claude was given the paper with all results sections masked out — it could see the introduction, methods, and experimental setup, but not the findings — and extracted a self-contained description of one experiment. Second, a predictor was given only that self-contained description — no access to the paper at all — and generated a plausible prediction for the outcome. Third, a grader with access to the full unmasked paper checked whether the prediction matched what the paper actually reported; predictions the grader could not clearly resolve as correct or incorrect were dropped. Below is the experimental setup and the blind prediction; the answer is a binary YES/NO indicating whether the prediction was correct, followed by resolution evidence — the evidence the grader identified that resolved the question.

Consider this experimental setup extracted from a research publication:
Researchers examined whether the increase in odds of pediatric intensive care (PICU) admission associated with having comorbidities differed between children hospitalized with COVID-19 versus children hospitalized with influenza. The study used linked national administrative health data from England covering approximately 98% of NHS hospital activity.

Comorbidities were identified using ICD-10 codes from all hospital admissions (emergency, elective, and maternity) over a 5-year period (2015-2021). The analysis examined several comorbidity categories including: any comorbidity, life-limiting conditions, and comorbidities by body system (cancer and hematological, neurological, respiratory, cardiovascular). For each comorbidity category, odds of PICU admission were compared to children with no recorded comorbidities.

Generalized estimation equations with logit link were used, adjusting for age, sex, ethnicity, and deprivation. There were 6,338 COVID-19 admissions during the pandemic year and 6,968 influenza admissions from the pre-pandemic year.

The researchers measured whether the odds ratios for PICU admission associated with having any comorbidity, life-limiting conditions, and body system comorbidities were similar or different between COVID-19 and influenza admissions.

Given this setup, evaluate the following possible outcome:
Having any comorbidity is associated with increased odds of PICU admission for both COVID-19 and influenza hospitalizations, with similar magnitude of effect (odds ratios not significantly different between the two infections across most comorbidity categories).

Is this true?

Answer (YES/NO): YES